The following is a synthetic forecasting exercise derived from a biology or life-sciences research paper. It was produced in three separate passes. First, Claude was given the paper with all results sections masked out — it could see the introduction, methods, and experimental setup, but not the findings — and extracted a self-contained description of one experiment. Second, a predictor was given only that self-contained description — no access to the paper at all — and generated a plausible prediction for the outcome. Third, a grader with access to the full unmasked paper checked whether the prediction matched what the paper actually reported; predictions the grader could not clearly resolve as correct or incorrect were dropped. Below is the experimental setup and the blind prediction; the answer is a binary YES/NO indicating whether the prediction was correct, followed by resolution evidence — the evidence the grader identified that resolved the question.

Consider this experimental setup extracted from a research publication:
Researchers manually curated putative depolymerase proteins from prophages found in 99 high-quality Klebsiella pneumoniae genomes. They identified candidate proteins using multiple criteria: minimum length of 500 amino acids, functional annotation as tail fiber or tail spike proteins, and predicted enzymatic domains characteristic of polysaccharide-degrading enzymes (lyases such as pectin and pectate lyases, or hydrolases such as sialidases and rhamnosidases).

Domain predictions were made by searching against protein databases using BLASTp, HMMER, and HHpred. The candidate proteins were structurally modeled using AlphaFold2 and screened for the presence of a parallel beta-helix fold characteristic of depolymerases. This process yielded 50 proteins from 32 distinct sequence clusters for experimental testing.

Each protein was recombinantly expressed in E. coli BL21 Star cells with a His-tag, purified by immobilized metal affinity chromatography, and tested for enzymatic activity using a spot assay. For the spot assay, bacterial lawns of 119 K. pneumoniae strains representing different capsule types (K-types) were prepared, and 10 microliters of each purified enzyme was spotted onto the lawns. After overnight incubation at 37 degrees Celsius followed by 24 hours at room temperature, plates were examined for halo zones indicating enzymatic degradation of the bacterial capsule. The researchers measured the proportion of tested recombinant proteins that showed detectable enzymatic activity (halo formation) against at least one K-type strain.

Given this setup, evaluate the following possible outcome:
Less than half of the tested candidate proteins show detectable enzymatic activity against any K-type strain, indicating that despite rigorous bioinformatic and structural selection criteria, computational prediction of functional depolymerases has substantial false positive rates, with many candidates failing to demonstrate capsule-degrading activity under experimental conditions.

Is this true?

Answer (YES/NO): YES